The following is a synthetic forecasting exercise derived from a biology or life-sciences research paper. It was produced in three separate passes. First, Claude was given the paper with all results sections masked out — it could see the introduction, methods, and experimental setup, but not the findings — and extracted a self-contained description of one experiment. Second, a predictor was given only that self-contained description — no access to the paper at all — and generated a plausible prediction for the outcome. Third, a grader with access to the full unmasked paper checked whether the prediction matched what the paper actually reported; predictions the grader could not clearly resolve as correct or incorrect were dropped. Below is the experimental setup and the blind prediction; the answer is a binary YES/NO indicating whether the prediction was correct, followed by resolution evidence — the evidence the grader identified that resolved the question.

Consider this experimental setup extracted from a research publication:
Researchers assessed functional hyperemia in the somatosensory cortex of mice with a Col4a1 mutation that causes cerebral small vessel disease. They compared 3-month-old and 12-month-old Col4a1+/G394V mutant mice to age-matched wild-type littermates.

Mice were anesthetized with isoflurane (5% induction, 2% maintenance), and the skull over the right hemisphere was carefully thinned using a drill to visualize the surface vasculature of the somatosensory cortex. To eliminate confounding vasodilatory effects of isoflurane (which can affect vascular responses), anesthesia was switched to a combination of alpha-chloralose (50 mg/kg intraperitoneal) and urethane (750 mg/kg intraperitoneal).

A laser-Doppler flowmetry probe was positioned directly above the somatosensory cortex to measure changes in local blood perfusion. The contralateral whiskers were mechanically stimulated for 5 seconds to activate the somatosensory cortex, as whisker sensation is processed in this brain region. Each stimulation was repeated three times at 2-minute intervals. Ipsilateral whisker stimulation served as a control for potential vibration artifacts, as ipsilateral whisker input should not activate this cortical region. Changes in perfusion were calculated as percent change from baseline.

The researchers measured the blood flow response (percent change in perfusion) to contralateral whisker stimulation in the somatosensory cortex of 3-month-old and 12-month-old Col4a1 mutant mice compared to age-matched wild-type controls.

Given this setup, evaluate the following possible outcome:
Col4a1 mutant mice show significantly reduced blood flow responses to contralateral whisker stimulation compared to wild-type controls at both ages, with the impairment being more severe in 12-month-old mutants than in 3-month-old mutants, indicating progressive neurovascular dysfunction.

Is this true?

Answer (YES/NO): NO